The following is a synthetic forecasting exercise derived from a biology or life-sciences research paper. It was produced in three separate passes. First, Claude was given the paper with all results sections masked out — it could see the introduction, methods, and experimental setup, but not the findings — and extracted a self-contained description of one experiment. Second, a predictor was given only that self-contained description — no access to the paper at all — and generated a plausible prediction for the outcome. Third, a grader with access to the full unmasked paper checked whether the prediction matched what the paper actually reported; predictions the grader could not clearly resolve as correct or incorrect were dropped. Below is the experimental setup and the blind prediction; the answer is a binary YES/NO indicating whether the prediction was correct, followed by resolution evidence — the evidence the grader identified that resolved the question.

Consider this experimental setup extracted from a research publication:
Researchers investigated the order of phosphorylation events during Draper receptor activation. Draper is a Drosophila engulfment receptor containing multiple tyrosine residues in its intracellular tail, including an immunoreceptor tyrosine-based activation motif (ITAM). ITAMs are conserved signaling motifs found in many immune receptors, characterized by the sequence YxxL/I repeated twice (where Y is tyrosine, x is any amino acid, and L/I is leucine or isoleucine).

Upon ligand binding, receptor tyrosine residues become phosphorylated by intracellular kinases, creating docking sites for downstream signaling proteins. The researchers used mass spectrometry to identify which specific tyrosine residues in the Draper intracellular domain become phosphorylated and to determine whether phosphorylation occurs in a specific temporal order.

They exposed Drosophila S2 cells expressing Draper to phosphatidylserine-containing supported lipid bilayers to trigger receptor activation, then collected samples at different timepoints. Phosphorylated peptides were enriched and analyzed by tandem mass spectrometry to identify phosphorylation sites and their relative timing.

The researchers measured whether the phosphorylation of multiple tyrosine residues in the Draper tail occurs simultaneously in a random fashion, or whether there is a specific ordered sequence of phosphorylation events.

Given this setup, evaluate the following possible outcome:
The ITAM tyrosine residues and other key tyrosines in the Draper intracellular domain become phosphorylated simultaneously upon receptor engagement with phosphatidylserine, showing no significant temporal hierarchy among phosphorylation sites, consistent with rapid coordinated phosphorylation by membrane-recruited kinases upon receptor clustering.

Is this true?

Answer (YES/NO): NO